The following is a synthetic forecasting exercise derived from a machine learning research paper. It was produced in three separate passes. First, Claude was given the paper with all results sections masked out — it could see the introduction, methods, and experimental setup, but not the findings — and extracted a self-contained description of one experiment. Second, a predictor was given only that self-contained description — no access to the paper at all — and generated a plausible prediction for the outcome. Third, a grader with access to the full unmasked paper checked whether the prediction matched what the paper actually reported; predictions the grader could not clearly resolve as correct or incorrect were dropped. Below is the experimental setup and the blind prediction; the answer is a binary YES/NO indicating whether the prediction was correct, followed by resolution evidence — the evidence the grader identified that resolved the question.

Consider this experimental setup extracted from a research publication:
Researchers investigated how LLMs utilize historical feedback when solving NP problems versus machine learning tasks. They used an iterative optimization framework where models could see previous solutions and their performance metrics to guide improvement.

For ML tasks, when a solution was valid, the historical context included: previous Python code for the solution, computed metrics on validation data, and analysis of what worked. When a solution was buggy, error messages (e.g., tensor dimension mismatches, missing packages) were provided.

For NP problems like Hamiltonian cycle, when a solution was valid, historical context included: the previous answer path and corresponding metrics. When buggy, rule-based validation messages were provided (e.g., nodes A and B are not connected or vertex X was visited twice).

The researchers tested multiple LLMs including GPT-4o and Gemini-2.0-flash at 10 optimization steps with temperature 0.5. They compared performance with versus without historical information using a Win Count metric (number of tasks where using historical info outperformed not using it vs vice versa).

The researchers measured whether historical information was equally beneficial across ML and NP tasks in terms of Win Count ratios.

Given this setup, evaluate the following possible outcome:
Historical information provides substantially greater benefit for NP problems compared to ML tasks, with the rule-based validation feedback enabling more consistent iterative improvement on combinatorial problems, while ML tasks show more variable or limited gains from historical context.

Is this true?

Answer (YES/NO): NO